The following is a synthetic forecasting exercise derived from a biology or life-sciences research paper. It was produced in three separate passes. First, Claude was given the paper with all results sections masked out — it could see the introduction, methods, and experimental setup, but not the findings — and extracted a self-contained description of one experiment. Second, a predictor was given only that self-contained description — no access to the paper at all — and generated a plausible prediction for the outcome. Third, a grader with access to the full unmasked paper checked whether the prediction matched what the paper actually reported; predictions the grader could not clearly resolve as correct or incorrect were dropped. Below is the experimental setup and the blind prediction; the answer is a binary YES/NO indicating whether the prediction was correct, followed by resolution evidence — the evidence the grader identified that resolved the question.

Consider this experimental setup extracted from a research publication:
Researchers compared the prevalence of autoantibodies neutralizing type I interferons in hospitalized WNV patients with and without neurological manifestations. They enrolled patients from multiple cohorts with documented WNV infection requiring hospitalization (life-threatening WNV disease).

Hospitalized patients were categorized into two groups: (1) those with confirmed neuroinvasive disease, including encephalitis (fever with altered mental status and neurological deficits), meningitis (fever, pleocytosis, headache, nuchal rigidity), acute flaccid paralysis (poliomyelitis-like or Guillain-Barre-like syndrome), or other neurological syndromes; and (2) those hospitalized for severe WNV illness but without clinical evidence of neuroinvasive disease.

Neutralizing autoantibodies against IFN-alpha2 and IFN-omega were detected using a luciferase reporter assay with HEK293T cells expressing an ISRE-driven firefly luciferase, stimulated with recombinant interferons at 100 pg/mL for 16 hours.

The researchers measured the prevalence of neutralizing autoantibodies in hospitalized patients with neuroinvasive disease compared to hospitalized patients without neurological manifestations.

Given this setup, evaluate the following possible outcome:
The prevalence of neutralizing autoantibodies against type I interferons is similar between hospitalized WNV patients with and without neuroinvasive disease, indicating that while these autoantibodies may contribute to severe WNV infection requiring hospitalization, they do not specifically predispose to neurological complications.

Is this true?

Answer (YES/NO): YES